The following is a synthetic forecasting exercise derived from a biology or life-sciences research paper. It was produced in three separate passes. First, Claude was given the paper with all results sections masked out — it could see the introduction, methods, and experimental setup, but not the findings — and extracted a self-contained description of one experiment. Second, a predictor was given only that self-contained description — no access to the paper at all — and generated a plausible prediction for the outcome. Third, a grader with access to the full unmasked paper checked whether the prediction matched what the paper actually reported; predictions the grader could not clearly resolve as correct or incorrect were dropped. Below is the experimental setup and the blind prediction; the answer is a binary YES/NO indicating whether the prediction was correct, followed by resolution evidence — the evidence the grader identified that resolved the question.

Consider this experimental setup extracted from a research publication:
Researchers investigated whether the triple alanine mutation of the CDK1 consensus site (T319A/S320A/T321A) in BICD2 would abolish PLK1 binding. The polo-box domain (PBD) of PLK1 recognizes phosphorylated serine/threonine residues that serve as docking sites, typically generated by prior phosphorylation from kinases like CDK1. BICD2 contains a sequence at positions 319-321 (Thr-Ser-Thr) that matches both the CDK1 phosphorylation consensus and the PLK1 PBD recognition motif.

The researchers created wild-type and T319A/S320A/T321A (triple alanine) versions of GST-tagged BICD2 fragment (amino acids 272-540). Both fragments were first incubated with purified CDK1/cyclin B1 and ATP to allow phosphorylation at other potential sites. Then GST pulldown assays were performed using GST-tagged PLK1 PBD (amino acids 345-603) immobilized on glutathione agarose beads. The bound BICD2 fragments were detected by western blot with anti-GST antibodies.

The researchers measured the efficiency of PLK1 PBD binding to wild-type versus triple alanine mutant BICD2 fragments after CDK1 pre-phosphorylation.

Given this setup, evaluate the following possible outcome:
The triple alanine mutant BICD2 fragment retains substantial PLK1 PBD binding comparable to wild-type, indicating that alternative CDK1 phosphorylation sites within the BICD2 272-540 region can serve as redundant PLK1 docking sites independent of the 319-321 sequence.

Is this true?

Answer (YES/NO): NO